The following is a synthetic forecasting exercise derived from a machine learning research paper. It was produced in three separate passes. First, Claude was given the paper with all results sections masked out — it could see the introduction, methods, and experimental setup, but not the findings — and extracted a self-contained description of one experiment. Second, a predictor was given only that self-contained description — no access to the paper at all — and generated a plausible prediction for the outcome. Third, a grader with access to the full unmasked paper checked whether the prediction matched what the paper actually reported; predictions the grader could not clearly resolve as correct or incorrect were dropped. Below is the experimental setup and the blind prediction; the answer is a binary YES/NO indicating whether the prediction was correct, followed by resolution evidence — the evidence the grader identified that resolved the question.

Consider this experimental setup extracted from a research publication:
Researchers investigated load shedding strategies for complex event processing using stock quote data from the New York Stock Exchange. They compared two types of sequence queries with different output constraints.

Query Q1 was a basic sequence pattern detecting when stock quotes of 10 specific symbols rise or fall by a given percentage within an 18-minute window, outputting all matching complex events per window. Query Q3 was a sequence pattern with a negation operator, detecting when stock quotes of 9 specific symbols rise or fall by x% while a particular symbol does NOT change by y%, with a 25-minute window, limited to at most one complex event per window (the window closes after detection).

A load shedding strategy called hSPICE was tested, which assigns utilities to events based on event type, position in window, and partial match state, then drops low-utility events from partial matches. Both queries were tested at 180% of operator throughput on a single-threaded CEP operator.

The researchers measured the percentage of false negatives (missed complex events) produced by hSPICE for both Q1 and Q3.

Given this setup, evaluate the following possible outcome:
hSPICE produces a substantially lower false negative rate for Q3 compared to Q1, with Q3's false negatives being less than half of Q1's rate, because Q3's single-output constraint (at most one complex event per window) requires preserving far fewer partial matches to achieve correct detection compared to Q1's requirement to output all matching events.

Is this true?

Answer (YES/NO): YES